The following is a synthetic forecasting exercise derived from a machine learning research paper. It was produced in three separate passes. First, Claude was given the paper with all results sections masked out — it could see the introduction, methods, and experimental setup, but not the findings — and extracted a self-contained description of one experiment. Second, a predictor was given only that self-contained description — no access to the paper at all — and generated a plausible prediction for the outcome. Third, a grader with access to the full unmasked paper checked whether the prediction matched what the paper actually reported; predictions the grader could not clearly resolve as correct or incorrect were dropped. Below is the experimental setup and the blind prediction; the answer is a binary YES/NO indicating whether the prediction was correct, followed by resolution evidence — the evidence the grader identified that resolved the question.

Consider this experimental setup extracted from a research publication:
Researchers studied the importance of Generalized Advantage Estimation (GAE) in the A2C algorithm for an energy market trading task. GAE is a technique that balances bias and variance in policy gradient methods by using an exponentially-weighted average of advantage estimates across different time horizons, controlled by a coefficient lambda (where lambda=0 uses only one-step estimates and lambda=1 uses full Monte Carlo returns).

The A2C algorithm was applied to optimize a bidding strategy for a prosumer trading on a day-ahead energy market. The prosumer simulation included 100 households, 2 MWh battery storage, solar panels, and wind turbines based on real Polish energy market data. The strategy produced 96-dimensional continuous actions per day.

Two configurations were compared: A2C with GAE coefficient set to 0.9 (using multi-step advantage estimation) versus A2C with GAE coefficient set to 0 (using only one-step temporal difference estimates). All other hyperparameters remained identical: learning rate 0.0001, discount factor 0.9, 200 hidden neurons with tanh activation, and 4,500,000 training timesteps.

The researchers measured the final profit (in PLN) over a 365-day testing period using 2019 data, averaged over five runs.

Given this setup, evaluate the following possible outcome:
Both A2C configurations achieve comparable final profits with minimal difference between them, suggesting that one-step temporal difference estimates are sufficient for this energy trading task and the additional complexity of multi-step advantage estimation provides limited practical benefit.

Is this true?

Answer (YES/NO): NO